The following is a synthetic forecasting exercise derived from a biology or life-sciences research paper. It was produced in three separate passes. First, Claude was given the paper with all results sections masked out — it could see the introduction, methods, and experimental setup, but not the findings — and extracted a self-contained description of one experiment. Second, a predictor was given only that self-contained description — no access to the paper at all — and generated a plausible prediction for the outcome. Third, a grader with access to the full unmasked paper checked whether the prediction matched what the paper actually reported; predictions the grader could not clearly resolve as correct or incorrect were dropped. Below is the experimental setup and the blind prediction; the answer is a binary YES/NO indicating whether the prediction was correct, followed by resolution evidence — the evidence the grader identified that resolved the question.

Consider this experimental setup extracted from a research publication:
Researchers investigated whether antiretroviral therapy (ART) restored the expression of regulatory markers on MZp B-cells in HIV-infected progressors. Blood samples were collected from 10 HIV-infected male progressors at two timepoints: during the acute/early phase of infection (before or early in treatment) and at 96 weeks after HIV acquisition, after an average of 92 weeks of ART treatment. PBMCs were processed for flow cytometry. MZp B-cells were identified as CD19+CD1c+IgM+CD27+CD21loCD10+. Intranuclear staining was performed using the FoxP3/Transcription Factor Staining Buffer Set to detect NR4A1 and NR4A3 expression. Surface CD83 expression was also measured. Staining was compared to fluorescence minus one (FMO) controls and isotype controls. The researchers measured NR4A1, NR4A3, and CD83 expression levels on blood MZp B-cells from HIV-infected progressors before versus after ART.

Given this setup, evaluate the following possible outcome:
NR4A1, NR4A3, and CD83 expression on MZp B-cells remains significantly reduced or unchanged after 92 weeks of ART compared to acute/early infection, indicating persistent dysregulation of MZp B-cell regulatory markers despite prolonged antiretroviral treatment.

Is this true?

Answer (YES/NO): YES